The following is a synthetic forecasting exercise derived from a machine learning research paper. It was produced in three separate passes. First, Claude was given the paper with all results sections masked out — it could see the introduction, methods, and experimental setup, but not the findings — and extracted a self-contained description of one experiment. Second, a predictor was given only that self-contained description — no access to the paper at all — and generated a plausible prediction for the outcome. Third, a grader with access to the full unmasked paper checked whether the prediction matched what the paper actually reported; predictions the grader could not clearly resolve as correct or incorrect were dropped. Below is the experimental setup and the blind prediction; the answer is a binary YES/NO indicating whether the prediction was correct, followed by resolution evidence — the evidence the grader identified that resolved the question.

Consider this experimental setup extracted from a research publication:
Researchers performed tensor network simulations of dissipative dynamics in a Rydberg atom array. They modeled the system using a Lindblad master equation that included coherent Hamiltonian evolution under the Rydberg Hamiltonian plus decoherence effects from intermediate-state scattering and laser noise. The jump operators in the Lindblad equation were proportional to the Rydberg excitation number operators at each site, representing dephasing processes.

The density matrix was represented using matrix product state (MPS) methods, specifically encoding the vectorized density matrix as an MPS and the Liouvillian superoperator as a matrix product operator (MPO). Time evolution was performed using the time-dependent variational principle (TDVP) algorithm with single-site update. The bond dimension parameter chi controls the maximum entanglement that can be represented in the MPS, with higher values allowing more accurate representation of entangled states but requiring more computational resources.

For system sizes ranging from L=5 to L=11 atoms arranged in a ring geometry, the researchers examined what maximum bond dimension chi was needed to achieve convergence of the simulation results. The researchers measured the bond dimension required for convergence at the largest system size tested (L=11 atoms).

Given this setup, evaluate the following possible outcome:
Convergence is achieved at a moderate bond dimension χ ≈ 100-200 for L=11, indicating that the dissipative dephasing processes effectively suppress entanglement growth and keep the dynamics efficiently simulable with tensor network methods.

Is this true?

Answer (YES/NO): NO